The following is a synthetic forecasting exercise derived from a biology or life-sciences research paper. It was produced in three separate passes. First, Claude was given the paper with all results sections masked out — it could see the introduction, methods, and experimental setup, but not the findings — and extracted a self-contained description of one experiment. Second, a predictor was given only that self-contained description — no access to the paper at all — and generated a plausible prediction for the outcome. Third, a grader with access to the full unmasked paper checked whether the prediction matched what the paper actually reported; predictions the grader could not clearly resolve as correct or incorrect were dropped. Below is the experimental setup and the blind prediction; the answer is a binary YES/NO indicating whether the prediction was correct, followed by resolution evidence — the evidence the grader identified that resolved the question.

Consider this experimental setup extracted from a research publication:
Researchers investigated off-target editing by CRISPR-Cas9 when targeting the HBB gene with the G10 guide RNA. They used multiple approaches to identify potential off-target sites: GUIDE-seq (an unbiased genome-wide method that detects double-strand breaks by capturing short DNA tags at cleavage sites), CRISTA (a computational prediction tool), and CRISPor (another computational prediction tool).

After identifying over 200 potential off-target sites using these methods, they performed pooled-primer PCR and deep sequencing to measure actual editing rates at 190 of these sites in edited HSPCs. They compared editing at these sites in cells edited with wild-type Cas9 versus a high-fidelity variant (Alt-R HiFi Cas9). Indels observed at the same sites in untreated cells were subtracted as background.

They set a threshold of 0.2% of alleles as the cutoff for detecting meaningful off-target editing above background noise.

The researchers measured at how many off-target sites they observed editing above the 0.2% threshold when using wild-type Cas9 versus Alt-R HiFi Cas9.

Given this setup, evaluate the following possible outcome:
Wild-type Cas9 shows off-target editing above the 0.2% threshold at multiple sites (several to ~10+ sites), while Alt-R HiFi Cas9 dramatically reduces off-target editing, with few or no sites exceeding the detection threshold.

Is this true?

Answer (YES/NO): NO